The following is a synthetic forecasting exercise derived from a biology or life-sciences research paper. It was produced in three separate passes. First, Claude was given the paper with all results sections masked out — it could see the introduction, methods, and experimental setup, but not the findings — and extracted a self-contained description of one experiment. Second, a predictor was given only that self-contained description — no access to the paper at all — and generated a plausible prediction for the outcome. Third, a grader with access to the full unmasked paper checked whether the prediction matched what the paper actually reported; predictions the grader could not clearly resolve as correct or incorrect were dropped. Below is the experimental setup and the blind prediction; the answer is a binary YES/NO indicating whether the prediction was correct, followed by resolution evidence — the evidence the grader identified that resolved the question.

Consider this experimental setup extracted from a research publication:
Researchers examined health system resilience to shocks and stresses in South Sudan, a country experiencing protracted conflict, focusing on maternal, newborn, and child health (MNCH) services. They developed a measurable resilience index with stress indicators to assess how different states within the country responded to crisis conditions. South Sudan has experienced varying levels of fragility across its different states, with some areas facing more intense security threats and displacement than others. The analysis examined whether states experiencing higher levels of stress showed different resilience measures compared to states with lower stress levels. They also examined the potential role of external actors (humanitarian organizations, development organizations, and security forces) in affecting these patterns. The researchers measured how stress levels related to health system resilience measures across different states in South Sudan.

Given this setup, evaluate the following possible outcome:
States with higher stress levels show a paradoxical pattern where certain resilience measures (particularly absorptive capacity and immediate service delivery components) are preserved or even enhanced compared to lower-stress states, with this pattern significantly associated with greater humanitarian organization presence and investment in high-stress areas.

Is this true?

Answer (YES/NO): NO